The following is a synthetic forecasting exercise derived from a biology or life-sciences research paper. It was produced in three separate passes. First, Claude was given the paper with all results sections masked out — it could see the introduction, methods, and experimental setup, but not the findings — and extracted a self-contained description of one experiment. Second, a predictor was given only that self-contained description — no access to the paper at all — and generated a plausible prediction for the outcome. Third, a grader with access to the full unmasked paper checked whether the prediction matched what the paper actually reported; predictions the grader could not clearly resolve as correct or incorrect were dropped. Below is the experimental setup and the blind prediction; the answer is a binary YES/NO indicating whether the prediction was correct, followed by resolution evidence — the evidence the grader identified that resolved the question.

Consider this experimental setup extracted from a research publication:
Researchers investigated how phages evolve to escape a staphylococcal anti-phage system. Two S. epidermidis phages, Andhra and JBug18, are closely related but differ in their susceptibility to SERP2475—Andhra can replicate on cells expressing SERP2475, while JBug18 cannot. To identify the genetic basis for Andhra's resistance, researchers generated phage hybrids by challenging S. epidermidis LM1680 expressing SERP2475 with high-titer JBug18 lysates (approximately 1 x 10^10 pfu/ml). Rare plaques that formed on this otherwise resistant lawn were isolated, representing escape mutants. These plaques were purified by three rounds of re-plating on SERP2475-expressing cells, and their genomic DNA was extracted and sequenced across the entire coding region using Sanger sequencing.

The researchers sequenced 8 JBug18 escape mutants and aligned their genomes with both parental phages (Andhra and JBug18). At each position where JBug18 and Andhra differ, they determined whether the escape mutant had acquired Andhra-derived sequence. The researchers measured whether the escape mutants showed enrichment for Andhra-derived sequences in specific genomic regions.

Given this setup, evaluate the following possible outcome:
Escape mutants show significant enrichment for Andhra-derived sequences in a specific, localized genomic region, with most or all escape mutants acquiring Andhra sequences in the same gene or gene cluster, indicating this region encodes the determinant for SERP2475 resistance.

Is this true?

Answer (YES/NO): YES